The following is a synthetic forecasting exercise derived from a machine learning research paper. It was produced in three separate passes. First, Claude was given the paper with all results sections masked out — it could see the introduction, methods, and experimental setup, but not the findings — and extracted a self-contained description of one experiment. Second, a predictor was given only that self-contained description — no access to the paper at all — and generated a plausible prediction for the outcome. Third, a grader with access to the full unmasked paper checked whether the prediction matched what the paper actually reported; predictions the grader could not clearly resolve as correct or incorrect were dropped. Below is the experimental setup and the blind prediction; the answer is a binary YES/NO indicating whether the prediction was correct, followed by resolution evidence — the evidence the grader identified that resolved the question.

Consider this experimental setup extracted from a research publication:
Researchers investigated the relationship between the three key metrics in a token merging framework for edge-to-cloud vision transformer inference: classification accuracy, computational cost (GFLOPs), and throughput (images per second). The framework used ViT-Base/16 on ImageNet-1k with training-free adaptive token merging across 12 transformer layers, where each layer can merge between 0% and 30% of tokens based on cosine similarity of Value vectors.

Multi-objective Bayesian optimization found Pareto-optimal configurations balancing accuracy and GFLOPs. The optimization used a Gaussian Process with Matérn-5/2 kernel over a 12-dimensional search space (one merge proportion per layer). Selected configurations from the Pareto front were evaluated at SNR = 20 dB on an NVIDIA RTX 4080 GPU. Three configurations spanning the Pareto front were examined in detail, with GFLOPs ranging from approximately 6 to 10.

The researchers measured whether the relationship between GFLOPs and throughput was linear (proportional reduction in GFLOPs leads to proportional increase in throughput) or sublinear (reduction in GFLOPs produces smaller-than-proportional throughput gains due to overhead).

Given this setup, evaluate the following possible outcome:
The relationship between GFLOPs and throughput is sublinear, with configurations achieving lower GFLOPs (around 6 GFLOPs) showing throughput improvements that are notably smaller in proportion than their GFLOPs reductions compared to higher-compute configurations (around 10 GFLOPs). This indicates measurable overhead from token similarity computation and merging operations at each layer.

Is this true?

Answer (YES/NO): YES